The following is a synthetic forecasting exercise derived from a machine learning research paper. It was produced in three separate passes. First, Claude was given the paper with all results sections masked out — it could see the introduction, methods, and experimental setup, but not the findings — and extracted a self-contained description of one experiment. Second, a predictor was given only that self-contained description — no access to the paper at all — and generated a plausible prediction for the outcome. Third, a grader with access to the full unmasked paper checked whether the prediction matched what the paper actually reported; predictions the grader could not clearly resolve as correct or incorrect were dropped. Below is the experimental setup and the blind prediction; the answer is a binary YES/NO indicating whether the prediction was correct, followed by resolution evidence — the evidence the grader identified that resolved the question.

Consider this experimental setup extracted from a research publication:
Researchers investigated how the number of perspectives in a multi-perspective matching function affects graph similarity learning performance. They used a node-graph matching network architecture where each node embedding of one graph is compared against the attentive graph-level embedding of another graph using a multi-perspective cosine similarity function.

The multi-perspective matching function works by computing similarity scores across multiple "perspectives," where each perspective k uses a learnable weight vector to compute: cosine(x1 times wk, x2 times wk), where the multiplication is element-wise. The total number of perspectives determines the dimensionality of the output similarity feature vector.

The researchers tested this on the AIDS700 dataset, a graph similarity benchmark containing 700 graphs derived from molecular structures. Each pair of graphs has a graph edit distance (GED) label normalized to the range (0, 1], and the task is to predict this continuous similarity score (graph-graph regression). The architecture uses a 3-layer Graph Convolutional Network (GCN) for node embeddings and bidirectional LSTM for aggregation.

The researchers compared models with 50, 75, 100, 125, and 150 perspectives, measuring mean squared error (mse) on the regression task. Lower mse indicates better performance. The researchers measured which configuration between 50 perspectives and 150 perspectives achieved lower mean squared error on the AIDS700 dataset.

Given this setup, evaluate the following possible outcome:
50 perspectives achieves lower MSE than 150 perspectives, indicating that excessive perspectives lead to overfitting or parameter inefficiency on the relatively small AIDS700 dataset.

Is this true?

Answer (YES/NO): YES